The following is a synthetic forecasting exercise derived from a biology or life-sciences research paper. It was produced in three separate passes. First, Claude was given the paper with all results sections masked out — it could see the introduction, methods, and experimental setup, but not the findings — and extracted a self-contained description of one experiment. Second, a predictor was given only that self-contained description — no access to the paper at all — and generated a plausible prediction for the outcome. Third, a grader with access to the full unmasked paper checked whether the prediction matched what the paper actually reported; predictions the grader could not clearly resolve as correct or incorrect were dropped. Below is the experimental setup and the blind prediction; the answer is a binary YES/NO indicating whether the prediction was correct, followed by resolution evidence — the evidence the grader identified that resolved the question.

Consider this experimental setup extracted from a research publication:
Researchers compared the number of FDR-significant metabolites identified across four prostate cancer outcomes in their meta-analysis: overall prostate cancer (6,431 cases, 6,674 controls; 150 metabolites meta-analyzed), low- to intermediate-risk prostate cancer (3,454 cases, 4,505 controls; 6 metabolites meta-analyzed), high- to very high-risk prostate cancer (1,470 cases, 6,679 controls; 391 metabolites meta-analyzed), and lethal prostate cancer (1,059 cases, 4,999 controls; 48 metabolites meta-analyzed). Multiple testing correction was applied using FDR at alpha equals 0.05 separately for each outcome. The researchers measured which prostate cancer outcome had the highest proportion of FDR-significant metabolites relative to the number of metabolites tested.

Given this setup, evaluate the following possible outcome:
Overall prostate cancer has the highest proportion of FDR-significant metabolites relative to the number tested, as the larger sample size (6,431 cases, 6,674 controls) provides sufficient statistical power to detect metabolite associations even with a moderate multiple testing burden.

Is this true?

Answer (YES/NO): NO